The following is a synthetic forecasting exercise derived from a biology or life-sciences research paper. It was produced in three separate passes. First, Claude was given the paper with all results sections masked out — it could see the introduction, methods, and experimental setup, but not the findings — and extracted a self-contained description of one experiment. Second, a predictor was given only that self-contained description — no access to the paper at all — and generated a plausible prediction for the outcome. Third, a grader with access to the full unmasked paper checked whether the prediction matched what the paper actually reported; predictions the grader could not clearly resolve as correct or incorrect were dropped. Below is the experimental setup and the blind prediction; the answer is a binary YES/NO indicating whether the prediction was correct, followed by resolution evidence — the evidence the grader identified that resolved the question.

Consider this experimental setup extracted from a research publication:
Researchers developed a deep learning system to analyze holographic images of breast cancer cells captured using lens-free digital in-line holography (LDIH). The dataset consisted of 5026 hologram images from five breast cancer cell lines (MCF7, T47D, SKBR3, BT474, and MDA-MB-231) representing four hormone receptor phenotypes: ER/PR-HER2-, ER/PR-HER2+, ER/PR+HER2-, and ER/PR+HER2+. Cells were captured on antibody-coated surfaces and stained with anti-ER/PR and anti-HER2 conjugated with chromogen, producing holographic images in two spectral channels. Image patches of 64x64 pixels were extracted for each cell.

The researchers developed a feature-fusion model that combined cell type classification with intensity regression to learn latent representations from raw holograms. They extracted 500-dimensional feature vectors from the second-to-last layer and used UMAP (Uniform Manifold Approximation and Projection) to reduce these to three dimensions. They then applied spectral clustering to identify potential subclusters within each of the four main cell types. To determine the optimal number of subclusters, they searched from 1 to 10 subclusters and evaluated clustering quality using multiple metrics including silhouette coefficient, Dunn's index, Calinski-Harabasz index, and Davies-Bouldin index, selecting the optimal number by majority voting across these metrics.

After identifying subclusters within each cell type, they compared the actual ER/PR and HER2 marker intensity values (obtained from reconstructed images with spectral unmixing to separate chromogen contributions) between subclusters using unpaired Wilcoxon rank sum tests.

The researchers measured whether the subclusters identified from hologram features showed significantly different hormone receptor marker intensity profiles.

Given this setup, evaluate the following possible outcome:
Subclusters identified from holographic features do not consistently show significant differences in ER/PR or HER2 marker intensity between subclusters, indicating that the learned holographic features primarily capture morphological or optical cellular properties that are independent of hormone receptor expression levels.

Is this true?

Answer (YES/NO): NO